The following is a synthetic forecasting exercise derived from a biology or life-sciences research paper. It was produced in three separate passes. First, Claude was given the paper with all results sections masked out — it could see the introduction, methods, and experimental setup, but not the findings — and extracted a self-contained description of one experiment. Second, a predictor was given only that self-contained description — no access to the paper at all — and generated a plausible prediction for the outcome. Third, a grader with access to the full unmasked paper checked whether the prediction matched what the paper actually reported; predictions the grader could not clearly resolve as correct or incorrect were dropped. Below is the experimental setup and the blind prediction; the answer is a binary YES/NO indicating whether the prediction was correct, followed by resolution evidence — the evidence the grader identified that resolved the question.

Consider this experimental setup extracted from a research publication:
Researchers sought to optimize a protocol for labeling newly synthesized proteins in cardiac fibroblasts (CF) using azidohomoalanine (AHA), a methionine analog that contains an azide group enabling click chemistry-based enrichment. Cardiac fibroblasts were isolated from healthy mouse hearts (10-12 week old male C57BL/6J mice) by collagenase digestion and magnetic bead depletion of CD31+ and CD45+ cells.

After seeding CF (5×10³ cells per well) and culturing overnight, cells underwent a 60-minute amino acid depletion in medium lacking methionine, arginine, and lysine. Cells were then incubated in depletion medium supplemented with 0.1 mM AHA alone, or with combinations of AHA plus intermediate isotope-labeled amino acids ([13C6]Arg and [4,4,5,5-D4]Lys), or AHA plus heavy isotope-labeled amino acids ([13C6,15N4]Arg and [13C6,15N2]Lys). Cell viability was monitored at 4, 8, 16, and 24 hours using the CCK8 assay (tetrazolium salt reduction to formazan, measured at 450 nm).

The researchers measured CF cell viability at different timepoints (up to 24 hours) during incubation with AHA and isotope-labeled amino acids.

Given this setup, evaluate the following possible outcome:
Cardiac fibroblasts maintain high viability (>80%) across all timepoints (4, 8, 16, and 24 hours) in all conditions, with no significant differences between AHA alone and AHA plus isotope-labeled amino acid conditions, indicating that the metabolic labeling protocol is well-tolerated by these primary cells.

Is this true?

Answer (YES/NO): NO